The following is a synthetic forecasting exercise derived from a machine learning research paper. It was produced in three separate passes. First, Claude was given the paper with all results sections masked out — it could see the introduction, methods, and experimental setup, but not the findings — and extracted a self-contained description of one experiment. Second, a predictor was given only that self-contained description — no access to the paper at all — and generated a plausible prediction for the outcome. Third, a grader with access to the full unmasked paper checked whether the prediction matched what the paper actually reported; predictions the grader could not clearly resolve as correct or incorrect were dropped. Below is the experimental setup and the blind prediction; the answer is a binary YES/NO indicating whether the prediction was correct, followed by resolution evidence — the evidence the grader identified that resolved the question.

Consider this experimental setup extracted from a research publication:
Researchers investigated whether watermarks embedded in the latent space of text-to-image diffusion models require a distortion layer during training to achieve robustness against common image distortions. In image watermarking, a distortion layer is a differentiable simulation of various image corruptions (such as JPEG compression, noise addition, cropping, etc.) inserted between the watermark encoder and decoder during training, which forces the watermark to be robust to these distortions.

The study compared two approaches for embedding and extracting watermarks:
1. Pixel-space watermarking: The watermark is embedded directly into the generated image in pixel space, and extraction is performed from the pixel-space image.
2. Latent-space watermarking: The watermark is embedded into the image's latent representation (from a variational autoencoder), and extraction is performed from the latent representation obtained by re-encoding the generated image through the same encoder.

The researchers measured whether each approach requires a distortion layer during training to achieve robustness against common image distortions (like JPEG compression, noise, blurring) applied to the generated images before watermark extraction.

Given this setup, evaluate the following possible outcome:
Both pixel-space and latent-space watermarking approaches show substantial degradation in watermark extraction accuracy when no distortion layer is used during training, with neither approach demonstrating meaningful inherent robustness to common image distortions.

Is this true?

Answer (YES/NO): NO